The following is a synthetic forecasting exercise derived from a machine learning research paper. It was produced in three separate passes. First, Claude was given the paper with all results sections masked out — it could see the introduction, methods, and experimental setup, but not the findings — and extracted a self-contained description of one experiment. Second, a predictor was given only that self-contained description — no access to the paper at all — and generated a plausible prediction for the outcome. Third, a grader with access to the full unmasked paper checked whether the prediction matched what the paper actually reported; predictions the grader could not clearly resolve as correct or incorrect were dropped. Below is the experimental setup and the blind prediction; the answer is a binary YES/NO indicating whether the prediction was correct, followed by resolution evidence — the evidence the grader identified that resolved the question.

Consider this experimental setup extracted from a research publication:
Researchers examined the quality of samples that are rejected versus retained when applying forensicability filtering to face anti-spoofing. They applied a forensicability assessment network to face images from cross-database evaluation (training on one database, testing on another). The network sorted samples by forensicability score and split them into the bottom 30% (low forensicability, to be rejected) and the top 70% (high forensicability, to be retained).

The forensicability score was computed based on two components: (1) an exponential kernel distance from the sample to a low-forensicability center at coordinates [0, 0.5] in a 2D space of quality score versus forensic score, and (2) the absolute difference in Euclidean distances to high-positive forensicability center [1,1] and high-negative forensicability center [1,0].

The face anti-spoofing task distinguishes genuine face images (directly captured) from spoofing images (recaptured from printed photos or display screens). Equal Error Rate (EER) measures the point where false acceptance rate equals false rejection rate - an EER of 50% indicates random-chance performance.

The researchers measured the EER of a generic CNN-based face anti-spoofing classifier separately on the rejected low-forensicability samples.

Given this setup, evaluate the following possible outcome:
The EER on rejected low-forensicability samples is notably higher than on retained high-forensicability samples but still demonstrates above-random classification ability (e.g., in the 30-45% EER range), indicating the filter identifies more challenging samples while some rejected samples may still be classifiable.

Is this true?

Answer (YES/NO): NO